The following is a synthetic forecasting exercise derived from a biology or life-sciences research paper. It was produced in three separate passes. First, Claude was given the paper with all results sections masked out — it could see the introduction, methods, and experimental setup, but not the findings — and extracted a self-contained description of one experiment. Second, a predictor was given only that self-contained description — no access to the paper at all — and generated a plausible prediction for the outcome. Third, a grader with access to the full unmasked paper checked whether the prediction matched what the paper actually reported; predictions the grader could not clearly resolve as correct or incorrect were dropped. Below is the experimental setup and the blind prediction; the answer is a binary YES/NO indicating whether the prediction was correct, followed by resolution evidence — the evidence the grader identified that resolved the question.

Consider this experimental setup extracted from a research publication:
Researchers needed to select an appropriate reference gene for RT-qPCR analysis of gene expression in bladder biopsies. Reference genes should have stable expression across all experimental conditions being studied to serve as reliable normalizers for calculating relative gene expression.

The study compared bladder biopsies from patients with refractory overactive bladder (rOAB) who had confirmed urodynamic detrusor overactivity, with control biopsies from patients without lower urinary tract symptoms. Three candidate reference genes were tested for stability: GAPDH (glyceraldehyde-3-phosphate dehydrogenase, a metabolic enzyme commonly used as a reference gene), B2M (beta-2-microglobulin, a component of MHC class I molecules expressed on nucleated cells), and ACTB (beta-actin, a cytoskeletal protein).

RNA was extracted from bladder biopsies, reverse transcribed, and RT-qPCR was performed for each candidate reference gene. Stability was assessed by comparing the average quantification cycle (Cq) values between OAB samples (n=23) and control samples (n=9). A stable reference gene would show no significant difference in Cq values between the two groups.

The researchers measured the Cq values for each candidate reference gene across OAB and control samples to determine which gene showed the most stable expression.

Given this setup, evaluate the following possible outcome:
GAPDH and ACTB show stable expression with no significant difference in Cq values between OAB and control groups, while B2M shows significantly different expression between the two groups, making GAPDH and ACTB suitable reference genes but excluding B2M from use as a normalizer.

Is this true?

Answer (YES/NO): NO